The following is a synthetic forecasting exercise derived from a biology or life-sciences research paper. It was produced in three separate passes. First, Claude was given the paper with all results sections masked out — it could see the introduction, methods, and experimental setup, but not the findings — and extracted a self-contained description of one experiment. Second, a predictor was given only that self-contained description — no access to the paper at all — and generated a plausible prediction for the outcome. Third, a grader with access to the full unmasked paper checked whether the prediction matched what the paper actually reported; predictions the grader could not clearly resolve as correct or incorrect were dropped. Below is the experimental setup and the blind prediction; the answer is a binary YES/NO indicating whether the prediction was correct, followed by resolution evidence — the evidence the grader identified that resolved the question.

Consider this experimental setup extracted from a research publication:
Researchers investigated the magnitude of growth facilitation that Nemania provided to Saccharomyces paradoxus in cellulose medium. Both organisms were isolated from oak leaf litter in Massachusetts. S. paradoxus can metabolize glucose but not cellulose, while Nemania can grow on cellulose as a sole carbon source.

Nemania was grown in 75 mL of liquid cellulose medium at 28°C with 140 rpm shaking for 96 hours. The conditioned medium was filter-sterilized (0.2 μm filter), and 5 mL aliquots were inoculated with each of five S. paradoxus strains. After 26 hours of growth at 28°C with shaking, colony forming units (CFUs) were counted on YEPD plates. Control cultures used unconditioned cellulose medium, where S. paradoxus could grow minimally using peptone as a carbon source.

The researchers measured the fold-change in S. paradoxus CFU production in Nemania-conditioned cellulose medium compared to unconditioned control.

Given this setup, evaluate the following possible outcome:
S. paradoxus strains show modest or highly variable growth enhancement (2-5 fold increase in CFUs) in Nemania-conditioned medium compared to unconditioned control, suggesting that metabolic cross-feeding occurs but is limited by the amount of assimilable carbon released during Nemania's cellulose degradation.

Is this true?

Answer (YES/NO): YES